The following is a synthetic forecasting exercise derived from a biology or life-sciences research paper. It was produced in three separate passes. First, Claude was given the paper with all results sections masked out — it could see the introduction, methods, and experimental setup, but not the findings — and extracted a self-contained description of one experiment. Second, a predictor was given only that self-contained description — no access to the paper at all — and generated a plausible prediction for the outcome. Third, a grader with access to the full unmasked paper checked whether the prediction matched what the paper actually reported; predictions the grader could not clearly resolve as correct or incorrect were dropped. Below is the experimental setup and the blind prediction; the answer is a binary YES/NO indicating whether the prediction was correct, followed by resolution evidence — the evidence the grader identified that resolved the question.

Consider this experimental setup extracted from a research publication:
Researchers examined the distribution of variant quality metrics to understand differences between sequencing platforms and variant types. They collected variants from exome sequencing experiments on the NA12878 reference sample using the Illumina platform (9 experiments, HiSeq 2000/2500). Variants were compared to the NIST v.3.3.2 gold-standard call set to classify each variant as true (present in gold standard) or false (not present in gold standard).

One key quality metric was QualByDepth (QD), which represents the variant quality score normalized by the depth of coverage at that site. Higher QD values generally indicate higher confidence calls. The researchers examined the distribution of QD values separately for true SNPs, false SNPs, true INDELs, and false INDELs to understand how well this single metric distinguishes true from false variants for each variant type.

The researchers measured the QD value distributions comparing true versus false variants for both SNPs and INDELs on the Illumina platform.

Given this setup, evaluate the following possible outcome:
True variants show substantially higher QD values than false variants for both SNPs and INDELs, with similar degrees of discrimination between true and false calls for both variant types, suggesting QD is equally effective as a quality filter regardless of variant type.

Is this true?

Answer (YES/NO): NO